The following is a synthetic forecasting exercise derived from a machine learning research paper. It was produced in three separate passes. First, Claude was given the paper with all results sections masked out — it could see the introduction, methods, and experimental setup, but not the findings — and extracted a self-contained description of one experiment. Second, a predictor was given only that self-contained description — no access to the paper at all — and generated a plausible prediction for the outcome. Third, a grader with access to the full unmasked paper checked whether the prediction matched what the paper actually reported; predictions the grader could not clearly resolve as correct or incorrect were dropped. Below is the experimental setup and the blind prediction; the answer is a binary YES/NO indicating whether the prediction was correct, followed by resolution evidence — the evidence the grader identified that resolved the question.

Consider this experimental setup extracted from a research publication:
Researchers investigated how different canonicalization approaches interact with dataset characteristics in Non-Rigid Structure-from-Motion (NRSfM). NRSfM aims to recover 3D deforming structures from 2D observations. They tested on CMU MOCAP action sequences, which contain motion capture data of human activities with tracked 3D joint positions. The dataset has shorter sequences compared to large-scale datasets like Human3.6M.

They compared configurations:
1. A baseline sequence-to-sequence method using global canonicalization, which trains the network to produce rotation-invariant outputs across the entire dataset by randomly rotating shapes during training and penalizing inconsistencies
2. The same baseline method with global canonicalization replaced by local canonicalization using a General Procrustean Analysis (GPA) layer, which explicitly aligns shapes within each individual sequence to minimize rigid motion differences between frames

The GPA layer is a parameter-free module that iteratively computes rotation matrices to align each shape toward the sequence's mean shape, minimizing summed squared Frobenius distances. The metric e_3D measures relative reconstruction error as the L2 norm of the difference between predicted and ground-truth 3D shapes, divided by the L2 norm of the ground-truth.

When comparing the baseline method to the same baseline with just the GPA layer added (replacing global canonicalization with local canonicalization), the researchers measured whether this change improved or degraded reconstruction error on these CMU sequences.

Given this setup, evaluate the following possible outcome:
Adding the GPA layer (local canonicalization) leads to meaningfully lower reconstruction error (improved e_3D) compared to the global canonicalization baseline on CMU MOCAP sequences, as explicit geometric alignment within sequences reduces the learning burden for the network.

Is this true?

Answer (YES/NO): NO